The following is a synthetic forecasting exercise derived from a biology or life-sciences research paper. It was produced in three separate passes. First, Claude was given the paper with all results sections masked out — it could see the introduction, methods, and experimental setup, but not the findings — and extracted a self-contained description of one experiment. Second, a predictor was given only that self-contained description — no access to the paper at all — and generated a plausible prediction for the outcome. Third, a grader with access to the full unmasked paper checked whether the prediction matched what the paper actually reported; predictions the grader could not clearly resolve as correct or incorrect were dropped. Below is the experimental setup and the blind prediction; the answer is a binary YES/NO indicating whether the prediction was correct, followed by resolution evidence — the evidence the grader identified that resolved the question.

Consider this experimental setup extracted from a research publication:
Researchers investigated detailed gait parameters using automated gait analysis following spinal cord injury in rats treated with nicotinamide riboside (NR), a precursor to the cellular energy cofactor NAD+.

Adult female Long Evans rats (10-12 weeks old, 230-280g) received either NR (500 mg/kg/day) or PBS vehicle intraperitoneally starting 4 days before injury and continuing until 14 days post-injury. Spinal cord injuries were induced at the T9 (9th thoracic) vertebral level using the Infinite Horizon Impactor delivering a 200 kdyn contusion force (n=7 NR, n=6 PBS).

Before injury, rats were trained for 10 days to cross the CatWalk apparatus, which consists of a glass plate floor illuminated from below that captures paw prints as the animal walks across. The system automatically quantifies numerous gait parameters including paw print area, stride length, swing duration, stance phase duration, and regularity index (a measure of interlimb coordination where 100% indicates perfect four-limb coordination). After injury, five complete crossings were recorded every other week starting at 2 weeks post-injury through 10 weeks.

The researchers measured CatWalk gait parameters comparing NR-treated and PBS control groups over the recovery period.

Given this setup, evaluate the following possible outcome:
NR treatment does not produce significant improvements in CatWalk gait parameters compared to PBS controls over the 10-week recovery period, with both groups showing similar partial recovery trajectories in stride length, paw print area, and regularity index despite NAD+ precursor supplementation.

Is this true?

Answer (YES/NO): YES